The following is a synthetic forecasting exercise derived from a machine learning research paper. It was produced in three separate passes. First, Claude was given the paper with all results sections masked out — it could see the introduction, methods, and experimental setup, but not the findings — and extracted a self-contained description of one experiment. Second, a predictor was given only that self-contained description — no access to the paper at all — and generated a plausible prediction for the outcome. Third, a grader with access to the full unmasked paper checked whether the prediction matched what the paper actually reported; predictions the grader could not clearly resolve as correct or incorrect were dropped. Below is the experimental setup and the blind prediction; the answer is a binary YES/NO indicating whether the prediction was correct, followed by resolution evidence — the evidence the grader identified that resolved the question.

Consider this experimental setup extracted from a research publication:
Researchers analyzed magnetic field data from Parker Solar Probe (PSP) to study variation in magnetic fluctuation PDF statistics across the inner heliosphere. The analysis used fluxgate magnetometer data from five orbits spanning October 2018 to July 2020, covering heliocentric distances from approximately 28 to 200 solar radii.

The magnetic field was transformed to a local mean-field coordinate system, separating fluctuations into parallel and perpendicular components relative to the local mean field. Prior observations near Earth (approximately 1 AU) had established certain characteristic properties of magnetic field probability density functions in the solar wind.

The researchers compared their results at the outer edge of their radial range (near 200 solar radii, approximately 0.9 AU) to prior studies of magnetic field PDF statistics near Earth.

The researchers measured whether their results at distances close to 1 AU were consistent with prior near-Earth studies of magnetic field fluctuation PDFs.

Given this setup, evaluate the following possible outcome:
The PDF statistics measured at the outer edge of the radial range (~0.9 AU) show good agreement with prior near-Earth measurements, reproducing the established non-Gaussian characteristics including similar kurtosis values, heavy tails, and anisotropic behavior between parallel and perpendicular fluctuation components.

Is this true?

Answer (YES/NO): YES